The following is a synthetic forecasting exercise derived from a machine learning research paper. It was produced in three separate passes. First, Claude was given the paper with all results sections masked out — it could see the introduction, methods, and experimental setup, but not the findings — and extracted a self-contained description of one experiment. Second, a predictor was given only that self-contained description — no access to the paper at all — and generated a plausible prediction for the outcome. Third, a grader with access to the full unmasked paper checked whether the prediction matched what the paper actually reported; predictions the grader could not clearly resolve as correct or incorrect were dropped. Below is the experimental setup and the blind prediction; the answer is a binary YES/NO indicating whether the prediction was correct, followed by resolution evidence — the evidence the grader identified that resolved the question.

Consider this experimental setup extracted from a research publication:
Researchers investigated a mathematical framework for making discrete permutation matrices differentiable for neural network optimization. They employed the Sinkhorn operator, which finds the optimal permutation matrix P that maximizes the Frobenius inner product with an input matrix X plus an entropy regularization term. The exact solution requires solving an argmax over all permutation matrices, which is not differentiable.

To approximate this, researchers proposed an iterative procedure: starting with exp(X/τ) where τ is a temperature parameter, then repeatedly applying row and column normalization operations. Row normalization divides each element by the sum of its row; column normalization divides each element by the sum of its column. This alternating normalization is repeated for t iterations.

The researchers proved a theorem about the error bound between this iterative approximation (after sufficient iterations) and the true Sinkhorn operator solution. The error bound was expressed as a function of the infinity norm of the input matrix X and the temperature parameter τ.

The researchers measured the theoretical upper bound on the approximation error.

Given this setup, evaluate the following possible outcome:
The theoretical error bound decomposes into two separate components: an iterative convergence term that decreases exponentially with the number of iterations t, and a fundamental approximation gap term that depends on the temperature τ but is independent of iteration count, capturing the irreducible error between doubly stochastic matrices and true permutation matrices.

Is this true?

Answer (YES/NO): NO